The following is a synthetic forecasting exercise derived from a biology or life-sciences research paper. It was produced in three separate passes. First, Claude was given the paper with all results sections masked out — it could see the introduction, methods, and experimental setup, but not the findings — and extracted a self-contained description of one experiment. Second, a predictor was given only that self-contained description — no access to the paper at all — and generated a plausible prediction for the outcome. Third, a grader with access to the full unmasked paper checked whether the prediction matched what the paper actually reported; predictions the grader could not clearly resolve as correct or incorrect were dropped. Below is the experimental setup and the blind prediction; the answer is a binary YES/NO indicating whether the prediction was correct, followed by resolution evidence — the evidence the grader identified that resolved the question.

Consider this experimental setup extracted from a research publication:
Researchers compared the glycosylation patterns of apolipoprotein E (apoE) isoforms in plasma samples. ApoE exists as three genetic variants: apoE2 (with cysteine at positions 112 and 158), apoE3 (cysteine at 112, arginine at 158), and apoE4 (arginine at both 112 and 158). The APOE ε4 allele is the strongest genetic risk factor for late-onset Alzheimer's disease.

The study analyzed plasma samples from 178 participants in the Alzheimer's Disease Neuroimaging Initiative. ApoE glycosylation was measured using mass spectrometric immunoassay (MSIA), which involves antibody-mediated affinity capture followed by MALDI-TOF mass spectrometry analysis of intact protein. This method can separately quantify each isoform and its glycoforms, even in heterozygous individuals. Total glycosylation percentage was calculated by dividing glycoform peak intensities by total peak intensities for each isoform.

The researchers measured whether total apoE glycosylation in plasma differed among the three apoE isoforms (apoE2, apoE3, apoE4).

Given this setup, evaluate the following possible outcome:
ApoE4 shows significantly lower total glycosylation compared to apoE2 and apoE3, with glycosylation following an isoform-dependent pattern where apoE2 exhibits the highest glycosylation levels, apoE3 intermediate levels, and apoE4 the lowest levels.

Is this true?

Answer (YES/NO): NO